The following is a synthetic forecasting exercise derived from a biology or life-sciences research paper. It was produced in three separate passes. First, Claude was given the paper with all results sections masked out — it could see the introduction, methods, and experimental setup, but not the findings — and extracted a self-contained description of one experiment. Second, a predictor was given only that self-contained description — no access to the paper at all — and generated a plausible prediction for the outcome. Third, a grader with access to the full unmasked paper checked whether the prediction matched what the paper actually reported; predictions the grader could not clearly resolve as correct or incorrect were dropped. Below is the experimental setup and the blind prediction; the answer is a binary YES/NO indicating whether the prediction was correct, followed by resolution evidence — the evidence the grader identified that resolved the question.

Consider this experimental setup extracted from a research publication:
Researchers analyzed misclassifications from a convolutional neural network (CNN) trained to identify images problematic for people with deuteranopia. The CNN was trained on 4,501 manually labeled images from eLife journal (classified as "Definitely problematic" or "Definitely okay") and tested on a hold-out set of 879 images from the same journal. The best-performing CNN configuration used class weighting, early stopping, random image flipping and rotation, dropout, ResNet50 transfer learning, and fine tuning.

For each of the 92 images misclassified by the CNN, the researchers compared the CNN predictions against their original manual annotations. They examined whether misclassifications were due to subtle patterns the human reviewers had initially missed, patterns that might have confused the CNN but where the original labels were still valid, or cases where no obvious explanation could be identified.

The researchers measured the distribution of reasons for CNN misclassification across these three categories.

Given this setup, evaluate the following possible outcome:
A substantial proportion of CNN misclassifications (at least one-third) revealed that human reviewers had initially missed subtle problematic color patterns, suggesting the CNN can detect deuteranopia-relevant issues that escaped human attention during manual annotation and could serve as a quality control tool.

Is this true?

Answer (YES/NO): NO